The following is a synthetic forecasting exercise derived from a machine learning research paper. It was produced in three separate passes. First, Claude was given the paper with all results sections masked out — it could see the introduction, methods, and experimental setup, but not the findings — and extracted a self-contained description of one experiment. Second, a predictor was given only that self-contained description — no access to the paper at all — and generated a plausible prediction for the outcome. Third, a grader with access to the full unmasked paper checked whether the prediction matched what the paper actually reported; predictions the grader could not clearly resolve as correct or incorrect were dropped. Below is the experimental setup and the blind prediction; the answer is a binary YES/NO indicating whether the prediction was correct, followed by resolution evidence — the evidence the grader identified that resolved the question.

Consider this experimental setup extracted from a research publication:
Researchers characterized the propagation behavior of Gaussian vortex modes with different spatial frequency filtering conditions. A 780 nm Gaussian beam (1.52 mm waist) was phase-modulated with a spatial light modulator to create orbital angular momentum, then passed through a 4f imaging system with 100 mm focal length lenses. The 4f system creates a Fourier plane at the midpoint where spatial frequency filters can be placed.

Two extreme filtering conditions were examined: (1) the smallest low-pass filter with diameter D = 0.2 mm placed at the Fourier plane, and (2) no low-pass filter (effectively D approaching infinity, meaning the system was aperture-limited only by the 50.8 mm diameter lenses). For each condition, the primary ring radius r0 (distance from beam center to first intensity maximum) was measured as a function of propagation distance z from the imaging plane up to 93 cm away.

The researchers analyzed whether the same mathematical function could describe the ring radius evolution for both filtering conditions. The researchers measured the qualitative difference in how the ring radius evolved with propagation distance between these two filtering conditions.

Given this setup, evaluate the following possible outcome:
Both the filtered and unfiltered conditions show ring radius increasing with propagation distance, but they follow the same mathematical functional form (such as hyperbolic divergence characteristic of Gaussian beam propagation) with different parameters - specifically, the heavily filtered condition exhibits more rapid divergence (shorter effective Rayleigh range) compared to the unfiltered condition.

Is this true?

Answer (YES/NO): NO